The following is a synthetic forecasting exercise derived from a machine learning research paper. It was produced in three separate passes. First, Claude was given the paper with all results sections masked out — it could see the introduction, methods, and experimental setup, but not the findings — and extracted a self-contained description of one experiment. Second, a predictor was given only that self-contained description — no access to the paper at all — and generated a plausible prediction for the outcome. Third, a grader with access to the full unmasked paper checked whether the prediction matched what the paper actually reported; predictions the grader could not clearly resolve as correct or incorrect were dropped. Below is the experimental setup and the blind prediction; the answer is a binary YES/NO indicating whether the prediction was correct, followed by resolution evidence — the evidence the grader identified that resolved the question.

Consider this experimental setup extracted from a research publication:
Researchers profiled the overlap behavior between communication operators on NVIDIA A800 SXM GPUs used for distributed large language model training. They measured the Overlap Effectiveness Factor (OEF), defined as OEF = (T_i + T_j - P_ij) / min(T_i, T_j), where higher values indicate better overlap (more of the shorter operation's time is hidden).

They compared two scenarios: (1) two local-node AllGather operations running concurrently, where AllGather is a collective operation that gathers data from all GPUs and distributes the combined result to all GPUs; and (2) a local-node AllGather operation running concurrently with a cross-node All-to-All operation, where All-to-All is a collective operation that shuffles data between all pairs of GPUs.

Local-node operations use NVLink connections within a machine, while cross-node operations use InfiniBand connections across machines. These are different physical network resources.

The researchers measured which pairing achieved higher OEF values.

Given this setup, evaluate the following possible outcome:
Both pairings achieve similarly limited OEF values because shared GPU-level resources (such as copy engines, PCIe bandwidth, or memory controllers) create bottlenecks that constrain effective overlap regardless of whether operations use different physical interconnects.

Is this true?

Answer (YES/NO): NO